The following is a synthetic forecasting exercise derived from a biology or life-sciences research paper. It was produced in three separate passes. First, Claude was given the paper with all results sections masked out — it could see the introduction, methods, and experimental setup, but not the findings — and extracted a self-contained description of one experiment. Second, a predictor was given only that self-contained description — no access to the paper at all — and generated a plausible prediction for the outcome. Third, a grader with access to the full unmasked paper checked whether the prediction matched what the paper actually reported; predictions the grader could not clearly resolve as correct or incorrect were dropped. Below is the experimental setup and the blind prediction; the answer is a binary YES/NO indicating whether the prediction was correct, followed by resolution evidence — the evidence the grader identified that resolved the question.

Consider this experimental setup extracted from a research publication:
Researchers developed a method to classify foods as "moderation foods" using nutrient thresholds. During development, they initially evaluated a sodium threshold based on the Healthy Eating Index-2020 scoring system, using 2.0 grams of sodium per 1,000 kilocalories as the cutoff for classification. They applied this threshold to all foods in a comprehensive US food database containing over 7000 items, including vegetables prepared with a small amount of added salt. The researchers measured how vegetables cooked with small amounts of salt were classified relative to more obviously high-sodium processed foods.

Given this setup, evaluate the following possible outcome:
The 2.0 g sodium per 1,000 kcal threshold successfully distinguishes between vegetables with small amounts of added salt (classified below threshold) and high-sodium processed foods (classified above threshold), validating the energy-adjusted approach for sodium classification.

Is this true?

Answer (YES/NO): NO